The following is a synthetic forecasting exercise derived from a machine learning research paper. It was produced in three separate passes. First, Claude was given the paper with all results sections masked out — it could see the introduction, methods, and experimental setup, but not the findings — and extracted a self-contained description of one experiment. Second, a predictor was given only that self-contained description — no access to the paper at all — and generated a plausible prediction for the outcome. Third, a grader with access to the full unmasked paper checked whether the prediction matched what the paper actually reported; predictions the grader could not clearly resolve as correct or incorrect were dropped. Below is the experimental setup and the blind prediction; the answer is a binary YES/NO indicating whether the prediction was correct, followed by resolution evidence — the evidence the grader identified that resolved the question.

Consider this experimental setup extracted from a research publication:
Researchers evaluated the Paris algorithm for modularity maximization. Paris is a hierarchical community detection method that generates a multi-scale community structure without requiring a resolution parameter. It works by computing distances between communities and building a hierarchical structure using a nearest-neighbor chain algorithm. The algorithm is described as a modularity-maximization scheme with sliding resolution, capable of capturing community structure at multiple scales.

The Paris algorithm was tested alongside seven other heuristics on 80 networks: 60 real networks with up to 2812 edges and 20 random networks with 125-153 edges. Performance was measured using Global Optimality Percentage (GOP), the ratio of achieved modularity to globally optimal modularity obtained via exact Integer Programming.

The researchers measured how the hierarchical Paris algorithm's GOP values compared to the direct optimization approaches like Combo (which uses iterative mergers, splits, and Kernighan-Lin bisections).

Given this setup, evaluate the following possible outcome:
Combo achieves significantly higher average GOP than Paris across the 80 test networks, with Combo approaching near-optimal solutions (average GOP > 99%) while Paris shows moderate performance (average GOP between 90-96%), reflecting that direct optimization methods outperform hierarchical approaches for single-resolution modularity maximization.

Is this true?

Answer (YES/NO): NO